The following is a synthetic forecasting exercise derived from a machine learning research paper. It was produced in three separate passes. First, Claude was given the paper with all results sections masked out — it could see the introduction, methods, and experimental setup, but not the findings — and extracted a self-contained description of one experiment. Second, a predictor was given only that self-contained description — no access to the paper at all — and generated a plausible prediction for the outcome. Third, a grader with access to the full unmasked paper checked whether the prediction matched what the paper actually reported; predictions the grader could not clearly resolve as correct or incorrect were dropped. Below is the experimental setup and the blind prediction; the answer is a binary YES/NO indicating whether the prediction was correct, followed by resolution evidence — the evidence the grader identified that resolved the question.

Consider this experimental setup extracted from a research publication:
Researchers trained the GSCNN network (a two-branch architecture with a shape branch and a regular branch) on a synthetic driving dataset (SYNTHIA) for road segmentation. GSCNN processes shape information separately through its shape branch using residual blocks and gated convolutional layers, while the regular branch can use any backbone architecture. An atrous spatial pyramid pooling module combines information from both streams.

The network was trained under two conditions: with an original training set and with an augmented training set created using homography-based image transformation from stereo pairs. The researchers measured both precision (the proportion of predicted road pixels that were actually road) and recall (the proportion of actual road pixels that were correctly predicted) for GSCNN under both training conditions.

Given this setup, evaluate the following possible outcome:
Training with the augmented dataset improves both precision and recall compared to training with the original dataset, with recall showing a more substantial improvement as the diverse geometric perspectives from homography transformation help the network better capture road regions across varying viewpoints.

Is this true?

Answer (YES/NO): NO